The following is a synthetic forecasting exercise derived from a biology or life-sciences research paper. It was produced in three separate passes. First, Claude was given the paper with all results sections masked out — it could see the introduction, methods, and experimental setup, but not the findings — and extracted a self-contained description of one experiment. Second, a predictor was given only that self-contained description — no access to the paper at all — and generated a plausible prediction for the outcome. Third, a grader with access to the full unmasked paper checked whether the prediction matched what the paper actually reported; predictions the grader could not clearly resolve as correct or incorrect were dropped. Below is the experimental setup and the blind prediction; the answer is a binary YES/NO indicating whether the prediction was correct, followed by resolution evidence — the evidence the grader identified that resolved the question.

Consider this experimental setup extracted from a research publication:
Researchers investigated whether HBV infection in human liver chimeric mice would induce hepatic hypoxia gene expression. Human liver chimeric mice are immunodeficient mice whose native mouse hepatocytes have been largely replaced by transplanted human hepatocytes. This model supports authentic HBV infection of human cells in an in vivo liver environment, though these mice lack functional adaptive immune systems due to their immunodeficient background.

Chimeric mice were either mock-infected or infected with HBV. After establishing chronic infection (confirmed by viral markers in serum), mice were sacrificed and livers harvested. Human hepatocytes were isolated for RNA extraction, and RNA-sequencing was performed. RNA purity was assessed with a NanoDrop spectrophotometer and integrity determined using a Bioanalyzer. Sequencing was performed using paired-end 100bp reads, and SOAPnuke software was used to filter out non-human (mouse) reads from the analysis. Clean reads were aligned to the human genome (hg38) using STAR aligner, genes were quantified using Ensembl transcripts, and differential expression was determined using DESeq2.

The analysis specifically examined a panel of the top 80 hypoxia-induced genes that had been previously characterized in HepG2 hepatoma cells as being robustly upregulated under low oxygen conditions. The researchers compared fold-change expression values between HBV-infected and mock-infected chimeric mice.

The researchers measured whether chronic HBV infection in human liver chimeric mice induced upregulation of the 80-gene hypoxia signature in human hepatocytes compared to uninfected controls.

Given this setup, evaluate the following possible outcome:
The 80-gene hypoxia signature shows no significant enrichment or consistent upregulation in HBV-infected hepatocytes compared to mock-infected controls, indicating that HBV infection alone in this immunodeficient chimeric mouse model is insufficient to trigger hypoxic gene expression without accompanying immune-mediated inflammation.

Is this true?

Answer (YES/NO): YES